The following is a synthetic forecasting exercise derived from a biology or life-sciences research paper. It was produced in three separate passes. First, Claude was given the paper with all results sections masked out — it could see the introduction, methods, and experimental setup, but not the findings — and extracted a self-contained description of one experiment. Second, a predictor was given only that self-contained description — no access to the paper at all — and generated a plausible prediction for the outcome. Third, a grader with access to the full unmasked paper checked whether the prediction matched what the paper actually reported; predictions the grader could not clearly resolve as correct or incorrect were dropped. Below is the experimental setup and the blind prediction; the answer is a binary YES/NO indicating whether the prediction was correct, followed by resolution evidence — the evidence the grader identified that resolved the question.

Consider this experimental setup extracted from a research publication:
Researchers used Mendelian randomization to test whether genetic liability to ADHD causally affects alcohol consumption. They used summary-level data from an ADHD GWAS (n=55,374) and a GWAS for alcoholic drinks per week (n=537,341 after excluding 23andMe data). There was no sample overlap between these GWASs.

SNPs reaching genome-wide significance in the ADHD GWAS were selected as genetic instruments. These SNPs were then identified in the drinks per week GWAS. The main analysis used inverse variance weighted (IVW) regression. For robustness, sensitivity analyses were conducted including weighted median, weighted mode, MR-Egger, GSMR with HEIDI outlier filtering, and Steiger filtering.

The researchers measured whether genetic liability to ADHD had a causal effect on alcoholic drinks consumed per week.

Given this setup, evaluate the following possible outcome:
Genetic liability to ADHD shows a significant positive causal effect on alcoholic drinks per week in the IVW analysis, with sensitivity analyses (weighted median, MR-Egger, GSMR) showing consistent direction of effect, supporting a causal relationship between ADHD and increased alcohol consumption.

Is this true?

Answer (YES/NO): NO